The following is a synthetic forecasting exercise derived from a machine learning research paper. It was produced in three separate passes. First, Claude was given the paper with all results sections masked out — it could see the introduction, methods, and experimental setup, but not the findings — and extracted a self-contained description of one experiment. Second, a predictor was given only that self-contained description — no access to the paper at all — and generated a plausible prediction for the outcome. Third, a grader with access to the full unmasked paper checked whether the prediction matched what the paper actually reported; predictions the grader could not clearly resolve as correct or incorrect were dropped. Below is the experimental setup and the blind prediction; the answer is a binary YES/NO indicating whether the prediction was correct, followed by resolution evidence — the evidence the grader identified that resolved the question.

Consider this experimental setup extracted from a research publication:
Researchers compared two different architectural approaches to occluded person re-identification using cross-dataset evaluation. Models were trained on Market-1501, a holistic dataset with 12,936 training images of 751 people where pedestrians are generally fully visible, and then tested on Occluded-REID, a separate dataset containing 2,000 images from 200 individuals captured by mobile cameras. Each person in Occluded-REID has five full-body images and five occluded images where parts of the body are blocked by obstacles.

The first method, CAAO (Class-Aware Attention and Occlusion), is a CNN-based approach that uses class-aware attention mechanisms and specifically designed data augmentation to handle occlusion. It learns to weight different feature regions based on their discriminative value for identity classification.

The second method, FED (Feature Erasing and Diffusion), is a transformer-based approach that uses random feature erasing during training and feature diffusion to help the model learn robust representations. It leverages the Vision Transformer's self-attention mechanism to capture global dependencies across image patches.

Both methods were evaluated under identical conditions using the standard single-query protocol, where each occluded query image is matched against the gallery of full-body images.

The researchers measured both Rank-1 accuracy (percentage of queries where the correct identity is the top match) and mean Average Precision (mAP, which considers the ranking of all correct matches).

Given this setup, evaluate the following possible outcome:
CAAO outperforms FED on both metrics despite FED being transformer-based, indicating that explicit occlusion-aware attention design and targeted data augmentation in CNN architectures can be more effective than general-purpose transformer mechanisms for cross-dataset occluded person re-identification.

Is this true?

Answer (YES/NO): YES